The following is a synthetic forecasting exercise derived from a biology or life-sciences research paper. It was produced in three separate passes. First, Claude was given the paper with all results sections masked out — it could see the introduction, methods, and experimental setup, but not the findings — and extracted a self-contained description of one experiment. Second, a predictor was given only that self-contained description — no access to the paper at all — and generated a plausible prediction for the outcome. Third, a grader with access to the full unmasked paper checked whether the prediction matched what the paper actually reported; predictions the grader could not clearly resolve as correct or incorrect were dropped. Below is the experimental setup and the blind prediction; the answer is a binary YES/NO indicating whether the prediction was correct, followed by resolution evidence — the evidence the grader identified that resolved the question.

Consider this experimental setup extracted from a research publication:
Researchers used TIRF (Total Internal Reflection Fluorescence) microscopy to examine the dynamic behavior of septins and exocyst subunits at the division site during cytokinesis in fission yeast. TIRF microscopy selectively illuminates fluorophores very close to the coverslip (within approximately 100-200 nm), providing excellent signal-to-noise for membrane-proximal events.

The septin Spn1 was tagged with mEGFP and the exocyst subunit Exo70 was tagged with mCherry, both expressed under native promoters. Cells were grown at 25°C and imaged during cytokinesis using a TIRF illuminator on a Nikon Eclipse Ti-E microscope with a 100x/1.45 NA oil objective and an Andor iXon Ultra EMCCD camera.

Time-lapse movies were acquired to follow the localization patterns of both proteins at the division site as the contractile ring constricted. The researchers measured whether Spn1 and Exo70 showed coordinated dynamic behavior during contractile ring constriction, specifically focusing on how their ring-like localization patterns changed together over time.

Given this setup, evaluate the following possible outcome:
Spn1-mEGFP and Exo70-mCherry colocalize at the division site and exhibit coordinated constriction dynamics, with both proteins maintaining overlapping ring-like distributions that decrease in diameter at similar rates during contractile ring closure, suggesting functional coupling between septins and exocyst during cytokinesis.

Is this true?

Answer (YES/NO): NO